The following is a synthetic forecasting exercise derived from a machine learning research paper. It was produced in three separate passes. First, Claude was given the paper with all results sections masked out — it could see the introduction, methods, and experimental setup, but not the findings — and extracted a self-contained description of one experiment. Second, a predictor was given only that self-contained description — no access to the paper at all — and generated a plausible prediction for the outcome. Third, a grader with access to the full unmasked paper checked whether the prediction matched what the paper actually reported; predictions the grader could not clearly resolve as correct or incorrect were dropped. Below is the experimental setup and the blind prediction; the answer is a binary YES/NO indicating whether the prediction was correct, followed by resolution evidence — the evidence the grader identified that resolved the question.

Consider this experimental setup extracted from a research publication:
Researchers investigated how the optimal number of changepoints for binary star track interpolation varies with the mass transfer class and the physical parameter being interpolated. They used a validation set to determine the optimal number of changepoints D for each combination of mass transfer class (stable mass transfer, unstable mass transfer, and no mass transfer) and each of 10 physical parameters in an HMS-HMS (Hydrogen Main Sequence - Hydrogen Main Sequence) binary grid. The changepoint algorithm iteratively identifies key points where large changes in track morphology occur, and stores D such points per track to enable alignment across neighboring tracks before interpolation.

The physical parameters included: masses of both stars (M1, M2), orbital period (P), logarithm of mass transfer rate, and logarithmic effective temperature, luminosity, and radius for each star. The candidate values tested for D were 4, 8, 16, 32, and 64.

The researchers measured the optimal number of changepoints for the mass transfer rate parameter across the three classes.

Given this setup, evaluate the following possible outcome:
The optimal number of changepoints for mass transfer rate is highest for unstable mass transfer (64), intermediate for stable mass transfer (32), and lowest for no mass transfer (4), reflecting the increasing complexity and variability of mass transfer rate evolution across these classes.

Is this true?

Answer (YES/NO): NO